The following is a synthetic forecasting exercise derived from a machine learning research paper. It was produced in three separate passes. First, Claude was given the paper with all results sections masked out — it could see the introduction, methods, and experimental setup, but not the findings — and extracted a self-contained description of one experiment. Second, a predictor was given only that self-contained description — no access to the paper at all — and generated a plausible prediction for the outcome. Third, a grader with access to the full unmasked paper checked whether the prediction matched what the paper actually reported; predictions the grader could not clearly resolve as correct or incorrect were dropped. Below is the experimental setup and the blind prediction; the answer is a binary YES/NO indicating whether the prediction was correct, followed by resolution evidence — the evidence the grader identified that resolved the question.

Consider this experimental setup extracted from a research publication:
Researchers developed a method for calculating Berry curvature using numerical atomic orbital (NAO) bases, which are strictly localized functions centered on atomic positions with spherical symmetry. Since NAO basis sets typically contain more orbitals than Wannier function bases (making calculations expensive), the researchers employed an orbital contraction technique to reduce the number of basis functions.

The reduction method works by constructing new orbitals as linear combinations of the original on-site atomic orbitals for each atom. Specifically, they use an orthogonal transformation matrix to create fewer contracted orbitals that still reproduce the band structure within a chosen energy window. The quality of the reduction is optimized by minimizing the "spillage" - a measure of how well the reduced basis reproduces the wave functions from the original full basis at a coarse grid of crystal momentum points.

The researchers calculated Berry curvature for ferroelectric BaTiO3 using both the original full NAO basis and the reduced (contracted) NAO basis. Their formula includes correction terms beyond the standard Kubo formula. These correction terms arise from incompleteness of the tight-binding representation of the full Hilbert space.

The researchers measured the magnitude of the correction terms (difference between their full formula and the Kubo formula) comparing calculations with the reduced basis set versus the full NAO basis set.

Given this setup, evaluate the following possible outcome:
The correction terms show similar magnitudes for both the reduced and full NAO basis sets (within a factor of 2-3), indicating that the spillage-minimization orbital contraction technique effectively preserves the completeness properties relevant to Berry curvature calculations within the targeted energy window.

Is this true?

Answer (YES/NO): NO